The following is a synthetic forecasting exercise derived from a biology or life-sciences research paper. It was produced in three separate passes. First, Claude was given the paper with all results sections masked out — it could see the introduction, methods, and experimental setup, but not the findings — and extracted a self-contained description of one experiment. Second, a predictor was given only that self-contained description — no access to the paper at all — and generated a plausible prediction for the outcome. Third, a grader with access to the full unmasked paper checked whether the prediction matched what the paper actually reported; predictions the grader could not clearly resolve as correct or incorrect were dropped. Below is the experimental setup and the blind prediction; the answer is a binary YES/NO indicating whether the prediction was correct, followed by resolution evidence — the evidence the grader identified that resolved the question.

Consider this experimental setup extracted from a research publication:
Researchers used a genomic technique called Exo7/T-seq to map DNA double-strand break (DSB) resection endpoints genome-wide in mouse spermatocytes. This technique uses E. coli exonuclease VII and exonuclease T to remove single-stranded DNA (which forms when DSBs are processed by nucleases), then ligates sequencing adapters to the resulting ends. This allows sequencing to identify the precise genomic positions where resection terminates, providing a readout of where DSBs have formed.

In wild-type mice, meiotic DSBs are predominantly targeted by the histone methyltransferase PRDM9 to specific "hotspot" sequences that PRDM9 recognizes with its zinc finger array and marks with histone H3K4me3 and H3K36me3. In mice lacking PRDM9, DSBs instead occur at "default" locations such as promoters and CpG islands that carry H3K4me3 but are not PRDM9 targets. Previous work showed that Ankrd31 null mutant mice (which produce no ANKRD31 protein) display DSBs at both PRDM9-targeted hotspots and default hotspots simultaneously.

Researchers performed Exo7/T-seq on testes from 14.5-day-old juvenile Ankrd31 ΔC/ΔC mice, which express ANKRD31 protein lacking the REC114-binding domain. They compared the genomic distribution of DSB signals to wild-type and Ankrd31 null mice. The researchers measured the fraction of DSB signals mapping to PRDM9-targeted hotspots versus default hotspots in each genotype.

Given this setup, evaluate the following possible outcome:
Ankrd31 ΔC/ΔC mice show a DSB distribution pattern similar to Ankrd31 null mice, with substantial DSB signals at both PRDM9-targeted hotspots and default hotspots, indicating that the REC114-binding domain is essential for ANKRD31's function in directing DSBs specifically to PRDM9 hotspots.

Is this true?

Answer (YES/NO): YES